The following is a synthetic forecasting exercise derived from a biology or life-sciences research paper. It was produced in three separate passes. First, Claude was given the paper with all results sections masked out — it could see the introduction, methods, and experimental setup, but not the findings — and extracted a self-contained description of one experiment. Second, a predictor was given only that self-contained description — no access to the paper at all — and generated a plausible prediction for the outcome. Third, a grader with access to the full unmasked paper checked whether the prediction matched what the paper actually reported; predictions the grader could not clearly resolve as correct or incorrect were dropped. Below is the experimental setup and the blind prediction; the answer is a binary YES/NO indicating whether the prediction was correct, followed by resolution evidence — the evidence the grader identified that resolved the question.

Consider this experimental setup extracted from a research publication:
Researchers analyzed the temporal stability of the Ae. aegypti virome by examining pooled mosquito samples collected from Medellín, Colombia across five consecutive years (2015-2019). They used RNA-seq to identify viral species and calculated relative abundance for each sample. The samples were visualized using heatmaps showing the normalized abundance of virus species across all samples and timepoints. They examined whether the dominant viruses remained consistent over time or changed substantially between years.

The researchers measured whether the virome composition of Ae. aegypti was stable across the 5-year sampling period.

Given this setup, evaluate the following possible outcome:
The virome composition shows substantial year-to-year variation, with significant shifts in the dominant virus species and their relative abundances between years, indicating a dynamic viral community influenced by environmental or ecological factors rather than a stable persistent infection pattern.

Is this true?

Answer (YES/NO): NO